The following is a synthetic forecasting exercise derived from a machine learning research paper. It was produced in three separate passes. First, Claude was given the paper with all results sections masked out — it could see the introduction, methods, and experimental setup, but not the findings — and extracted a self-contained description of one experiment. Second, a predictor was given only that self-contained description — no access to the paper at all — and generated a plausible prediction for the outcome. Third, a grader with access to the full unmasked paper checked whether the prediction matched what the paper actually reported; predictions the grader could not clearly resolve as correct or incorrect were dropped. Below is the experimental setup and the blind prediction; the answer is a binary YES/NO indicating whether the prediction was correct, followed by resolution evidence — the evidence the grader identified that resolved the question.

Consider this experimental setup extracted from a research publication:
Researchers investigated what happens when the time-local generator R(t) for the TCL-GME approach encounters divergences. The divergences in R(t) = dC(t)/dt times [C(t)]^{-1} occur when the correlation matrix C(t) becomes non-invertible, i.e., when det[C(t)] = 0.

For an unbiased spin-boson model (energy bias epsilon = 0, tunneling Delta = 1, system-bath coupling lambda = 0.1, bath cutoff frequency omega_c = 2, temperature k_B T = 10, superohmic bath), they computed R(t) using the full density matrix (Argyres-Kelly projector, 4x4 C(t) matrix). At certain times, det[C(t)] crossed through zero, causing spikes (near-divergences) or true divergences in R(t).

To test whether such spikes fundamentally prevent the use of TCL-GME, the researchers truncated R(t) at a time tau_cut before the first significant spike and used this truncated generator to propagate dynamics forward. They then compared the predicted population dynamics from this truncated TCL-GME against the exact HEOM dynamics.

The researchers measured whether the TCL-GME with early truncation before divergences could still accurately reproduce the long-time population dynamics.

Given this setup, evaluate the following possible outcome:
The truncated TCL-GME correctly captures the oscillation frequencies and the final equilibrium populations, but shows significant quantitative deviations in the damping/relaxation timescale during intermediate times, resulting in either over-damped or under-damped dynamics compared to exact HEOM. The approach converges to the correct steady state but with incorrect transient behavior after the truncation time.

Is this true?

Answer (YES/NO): NO